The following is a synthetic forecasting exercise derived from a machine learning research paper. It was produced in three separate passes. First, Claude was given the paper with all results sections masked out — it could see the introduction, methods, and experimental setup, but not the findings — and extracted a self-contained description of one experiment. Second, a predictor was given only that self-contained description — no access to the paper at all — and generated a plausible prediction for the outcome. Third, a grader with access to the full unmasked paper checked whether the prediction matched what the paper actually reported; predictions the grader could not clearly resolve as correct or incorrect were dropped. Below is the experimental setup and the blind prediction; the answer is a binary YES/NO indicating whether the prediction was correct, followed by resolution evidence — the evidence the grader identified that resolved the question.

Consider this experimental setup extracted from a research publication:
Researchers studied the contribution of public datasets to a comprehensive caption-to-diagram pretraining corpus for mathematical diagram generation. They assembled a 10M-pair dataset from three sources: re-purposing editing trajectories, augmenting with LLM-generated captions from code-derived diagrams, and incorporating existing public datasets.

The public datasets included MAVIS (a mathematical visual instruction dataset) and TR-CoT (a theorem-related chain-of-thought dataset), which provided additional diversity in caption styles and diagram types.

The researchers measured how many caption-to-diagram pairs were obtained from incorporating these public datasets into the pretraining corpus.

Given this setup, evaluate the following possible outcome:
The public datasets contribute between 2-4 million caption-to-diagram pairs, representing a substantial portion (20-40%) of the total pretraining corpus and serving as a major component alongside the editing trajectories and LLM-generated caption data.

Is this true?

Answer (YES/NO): NO